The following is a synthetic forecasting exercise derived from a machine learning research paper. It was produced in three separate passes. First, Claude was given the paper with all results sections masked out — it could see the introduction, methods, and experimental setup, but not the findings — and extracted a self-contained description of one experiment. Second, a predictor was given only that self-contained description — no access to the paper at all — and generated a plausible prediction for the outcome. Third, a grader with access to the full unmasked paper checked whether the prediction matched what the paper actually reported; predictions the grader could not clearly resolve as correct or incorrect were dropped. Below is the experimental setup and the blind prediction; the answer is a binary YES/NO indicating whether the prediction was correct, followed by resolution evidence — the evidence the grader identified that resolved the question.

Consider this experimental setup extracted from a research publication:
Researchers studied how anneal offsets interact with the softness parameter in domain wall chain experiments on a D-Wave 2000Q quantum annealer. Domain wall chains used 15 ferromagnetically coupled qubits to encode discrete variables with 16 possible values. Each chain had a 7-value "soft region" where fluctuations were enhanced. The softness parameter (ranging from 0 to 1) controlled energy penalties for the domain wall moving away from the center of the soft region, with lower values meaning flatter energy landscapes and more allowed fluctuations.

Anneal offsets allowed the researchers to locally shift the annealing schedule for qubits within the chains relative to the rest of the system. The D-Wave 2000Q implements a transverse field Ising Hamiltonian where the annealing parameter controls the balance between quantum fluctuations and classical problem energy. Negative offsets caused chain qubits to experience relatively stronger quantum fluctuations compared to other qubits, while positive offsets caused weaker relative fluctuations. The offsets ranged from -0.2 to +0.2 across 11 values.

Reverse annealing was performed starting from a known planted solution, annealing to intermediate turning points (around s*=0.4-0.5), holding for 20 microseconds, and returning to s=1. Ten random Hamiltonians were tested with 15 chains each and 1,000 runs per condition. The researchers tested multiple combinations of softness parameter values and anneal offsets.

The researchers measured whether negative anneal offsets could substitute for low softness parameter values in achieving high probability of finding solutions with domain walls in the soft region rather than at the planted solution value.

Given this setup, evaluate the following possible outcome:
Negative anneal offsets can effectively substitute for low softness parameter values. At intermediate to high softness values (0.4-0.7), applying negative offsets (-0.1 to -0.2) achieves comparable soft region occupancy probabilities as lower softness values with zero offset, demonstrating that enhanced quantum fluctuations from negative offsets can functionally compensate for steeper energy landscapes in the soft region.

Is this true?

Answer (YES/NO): NO